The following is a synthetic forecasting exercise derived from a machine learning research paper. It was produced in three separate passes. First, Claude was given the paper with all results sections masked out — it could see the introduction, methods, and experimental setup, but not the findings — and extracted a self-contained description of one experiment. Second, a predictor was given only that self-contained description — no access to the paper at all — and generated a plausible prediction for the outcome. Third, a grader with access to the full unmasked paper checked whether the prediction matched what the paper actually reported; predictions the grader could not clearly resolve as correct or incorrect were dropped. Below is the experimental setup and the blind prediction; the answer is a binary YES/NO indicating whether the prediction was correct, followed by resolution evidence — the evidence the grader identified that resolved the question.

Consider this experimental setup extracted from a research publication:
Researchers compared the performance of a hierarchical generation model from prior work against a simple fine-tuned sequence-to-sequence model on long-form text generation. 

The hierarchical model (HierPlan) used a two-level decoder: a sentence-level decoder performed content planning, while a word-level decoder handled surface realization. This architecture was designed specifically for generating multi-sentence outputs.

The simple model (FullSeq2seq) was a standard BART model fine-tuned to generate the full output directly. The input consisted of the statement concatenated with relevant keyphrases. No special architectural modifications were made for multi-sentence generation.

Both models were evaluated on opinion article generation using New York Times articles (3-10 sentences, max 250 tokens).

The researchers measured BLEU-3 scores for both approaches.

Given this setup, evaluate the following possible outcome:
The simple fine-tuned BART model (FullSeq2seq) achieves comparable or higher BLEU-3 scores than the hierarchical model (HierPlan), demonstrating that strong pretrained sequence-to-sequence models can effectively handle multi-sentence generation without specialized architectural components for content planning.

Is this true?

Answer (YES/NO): YES